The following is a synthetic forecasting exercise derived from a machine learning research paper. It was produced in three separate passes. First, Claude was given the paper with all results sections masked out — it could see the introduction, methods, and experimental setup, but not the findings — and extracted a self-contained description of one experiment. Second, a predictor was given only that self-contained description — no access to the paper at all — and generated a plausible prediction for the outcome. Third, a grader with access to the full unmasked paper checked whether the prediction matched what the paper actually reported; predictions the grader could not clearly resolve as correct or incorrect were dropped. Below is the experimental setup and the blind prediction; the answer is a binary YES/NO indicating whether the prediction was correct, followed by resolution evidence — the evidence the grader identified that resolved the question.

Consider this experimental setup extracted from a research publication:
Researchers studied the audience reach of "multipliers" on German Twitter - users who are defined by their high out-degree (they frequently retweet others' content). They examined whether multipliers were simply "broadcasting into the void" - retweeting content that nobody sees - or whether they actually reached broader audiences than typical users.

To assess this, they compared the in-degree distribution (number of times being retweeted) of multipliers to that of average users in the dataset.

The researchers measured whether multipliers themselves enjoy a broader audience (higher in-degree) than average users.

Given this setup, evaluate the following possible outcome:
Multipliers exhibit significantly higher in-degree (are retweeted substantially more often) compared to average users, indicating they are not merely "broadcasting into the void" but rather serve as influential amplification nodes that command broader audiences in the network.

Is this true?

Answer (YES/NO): YES